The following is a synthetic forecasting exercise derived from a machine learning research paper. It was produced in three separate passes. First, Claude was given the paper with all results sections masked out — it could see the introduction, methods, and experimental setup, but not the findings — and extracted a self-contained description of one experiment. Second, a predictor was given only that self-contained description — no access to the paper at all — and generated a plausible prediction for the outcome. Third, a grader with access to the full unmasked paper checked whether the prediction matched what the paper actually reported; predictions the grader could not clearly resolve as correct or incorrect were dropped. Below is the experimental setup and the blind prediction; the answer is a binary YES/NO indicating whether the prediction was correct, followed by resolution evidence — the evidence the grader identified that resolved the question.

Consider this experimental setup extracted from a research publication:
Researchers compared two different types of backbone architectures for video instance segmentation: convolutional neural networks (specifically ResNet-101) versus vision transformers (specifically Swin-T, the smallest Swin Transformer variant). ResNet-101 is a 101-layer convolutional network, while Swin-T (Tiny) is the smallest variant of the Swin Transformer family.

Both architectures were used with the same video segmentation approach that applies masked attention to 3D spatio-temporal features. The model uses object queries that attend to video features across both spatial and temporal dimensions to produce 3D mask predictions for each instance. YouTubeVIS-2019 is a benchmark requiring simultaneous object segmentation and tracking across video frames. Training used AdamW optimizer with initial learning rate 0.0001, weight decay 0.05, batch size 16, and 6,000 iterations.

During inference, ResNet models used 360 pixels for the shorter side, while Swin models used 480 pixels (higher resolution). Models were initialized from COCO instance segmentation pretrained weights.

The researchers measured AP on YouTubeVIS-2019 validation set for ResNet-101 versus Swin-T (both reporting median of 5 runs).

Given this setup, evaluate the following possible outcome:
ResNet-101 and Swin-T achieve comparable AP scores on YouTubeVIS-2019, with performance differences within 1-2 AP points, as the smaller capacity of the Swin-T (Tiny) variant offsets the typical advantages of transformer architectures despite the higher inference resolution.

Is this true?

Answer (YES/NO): NO